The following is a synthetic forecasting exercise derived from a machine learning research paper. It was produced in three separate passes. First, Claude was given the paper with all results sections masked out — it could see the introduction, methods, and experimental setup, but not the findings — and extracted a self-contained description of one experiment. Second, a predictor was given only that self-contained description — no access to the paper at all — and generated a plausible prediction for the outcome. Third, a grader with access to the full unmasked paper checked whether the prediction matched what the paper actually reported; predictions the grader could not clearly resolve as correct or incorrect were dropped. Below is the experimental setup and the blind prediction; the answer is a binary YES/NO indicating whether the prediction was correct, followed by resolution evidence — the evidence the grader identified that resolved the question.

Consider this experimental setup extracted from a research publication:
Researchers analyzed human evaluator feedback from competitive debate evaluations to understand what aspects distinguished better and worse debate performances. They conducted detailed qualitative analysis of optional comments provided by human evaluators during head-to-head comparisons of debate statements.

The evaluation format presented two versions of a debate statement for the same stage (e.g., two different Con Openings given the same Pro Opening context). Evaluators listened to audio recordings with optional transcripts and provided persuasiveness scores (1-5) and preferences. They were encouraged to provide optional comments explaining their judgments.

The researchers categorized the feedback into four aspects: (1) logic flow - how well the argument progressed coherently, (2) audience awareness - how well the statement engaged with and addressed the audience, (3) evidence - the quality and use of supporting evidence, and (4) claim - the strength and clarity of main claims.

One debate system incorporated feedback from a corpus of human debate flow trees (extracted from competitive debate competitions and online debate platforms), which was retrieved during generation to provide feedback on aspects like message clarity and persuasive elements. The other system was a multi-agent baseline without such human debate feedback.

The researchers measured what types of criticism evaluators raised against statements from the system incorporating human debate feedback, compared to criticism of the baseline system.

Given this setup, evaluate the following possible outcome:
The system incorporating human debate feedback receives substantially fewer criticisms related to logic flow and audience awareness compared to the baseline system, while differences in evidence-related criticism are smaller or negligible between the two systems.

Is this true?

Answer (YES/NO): NO